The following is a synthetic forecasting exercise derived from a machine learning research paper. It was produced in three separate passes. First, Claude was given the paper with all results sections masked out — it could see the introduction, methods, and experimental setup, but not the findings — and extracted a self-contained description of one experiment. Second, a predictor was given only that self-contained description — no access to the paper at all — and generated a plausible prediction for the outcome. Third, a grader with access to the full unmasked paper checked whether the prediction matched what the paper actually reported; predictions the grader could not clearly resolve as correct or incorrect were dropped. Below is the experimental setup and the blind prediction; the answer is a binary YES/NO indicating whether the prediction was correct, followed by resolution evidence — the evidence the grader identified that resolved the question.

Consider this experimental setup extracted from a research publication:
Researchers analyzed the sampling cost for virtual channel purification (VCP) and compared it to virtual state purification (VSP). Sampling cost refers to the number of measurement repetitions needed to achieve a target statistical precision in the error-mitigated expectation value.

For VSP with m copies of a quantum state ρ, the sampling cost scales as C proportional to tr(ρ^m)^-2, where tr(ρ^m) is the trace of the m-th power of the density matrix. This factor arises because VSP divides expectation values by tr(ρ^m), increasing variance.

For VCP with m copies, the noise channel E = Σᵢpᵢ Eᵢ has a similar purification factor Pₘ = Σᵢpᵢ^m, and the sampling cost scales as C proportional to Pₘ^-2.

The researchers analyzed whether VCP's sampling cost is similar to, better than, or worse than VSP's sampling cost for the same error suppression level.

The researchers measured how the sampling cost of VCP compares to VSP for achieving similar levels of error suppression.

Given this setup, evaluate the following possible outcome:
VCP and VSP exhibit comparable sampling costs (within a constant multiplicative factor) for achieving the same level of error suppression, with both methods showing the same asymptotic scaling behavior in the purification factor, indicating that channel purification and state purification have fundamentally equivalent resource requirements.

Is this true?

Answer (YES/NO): NO